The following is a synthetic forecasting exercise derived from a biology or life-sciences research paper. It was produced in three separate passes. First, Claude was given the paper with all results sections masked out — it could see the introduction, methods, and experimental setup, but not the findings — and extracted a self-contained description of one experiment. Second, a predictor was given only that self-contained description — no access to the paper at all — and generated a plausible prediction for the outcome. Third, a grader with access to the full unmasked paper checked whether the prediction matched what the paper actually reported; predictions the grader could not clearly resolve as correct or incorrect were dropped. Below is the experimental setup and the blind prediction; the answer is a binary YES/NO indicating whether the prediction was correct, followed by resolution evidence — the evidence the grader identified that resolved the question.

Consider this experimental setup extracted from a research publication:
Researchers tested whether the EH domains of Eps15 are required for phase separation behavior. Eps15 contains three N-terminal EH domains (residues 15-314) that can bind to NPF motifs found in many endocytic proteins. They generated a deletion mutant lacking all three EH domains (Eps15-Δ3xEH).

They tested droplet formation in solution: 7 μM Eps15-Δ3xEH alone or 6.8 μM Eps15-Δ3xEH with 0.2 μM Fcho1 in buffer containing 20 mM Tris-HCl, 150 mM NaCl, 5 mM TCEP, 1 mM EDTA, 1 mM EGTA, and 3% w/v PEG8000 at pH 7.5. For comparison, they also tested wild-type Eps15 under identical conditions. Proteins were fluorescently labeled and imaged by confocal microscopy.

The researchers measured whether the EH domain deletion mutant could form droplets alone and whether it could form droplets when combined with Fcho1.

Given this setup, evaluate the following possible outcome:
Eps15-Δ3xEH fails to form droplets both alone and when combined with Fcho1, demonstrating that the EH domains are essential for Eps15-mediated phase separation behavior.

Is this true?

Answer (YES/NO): NO